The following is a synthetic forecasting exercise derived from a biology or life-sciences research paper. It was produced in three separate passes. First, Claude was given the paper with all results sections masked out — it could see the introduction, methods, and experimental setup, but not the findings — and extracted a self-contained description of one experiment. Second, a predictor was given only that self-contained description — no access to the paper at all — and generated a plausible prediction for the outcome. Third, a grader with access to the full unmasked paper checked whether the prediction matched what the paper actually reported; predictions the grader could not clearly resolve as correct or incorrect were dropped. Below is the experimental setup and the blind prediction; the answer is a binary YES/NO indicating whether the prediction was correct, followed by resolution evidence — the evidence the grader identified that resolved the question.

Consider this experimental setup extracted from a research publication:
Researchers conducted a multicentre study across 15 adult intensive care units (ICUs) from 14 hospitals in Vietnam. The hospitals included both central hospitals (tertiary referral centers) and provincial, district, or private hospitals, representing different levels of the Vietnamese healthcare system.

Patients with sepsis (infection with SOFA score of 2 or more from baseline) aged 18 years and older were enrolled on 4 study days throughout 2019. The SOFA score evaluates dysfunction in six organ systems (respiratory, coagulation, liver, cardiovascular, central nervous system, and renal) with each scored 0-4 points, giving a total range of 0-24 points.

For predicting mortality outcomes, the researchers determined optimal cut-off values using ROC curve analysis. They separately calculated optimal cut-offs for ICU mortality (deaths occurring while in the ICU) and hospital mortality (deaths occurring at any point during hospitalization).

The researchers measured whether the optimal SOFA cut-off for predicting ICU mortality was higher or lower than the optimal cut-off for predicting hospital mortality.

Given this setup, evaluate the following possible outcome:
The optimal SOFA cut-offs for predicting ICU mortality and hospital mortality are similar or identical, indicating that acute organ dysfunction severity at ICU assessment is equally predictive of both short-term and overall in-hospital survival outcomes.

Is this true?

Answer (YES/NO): NO